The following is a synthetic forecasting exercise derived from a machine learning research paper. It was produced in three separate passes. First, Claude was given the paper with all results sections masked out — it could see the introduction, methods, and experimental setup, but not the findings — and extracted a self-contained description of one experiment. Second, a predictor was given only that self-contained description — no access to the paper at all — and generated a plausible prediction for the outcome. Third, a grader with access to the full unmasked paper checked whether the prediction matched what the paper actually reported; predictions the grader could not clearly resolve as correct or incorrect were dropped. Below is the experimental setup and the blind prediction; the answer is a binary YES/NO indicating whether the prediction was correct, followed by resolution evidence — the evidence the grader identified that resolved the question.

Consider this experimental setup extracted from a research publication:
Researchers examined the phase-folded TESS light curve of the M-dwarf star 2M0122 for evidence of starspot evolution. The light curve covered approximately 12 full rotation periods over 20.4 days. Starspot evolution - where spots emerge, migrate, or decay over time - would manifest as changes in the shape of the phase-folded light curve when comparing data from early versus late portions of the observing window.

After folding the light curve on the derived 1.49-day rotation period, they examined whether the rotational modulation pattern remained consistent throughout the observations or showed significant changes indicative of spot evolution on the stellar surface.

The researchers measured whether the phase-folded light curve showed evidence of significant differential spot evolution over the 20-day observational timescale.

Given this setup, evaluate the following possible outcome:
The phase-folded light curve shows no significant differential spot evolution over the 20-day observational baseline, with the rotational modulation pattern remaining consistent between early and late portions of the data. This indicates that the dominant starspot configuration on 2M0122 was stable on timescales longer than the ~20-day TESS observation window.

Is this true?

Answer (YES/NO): YES